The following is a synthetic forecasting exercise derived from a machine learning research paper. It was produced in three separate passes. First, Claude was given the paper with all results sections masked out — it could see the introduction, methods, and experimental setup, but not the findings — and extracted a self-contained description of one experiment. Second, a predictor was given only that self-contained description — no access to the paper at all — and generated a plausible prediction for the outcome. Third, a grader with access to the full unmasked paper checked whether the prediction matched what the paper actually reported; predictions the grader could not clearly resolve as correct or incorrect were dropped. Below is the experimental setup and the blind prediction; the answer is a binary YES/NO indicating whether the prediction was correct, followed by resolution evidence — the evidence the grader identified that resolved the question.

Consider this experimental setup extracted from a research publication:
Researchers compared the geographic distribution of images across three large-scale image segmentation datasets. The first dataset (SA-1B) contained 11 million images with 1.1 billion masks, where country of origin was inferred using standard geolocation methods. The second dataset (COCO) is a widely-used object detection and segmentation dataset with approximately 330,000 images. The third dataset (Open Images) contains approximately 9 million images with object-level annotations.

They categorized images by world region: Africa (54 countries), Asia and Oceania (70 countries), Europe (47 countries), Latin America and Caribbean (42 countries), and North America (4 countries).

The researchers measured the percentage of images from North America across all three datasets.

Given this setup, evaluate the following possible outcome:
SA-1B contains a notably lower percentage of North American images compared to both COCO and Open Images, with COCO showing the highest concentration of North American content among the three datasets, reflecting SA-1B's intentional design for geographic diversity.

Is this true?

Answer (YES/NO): YES